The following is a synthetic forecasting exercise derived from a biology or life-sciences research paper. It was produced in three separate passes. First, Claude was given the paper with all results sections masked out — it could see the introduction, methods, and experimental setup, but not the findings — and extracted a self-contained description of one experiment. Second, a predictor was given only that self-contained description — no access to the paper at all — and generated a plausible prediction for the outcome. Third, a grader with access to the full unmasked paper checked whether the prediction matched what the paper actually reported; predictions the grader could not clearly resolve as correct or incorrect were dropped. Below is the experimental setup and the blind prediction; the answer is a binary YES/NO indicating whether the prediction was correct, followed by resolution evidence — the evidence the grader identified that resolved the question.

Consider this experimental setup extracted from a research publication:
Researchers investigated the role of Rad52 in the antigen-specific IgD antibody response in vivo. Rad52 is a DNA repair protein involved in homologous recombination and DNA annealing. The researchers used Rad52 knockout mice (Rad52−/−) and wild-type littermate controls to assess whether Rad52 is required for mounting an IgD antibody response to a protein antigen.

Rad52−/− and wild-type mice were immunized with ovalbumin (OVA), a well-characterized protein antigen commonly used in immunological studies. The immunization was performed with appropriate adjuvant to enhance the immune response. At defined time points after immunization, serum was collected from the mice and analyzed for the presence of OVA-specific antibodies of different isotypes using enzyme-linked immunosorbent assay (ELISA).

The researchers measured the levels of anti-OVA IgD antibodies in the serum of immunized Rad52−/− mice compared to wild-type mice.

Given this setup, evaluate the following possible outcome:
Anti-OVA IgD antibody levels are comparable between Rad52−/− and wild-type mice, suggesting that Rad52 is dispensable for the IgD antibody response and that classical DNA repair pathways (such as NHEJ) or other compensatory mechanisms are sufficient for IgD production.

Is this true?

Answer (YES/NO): NO